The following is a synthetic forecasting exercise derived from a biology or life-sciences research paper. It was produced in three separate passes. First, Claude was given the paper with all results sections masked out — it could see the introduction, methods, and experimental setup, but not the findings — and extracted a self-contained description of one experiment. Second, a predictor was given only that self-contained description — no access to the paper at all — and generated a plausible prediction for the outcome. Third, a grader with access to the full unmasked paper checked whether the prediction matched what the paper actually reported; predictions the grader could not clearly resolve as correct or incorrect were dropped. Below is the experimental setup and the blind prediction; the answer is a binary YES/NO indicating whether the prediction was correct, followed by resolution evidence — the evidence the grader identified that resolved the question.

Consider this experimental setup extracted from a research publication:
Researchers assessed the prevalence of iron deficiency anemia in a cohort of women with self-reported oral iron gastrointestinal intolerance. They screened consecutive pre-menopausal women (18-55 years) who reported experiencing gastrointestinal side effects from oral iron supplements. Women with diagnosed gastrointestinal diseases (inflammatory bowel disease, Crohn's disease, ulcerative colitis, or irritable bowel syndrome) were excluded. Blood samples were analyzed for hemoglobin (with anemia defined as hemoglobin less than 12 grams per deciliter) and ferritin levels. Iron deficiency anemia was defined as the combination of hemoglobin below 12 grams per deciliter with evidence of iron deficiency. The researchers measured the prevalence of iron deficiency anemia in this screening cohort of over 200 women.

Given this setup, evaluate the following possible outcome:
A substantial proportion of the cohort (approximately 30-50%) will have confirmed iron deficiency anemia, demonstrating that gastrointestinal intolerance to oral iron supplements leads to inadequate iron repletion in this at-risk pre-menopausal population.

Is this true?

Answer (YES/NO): NO